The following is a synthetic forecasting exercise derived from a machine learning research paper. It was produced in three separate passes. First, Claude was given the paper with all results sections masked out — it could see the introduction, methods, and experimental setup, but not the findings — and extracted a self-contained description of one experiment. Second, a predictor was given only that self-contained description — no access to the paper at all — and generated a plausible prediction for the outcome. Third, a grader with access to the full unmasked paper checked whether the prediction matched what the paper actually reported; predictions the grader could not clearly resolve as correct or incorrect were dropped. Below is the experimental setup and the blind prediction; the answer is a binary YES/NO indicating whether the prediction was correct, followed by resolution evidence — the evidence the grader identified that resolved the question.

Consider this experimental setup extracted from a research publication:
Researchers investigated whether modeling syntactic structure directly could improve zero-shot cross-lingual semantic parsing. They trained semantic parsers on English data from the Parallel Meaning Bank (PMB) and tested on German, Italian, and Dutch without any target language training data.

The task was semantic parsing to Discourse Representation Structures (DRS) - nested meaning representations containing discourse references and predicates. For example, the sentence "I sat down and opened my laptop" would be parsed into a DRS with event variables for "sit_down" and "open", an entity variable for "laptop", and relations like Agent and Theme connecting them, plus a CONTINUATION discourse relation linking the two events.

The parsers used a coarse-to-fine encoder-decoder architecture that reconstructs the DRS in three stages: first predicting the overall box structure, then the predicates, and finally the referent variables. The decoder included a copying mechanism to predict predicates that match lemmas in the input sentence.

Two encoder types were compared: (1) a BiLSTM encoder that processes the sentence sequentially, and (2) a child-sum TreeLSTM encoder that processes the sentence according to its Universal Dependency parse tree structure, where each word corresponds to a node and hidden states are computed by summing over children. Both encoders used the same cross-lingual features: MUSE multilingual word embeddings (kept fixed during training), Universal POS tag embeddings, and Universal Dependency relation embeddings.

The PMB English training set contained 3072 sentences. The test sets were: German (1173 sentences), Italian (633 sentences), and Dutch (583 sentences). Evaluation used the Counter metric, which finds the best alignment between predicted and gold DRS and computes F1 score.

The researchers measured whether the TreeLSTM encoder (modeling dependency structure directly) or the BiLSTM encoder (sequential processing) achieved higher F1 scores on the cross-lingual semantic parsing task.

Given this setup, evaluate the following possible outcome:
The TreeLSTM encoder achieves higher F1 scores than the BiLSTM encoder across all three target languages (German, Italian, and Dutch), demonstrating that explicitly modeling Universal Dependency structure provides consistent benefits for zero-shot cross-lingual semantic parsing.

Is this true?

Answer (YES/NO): NO